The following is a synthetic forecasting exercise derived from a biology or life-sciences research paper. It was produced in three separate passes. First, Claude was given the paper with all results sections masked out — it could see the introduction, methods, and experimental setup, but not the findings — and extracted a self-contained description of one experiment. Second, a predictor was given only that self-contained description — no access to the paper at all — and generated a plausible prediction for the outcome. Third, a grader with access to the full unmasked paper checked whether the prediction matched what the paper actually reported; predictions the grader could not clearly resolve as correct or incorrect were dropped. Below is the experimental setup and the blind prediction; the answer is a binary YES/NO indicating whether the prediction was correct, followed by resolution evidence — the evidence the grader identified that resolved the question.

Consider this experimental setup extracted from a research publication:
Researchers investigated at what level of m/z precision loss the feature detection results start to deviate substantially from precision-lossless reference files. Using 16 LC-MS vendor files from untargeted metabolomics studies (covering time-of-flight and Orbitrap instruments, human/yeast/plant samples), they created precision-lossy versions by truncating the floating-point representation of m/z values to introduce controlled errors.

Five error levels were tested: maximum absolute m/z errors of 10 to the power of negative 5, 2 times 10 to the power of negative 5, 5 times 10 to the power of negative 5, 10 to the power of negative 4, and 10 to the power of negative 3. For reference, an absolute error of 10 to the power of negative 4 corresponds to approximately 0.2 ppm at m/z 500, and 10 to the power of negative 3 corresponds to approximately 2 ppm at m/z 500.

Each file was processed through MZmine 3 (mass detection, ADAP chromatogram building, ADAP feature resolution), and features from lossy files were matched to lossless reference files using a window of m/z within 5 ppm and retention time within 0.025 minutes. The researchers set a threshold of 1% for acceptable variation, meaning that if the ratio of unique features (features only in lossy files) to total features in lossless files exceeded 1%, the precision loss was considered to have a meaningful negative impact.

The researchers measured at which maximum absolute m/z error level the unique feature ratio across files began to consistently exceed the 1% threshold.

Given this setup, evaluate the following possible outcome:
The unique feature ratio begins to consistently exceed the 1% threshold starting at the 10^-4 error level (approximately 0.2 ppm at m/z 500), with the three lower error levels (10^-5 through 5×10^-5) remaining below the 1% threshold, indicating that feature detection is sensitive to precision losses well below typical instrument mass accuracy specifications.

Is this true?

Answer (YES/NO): NO